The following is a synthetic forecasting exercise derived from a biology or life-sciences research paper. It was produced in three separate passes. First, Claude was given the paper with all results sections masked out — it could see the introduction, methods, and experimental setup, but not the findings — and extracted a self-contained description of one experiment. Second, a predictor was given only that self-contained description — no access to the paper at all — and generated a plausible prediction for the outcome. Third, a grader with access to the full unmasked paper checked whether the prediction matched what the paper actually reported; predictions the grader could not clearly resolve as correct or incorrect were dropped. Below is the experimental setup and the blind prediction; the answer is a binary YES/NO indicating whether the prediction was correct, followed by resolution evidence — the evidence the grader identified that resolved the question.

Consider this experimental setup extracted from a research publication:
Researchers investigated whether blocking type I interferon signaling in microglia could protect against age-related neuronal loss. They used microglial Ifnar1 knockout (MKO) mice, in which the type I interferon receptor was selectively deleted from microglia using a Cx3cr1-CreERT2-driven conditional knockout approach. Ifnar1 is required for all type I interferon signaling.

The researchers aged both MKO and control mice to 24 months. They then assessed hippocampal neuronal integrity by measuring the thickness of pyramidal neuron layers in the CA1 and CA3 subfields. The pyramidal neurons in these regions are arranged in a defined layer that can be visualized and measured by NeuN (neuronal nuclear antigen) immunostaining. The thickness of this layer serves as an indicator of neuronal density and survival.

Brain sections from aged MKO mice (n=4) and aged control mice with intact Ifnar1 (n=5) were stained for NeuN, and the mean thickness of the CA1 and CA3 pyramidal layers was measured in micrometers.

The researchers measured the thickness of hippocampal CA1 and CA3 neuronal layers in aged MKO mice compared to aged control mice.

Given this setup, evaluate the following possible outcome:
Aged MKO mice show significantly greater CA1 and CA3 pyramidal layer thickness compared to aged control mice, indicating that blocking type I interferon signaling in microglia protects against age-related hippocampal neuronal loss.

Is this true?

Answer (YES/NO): NO